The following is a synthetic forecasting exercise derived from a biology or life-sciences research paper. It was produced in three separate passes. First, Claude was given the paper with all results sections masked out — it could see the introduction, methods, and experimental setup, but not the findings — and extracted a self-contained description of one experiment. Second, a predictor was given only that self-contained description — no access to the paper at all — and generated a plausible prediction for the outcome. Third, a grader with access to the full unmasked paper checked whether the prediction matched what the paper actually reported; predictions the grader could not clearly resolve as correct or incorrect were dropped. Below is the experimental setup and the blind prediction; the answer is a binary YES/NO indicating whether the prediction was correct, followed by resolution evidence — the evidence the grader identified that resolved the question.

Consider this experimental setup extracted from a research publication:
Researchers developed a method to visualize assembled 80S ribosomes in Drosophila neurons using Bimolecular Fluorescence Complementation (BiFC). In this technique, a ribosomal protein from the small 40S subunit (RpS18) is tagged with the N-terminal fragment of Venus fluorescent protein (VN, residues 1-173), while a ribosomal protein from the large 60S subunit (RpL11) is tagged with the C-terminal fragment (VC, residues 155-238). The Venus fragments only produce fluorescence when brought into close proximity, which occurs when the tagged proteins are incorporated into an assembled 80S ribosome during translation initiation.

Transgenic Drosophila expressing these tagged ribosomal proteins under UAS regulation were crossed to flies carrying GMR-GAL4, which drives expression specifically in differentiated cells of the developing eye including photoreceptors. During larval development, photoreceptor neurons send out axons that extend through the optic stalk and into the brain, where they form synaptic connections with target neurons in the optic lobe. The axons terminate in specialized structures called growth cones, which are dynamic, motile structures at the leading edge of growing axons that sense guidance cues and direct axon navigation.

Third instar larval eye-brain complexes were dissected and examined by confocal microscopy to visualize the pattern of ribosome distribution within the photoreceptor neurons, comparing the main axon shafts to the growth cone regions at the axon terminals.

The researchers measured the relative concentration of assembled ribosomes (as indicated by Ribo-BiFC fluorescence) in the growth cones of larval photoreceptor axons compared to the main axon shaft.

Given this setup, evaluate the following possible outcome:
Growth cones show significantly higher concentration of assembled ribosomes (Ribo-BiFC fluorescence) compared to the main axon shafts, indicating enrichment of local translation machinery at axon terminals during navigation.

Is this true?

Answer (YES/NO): YES